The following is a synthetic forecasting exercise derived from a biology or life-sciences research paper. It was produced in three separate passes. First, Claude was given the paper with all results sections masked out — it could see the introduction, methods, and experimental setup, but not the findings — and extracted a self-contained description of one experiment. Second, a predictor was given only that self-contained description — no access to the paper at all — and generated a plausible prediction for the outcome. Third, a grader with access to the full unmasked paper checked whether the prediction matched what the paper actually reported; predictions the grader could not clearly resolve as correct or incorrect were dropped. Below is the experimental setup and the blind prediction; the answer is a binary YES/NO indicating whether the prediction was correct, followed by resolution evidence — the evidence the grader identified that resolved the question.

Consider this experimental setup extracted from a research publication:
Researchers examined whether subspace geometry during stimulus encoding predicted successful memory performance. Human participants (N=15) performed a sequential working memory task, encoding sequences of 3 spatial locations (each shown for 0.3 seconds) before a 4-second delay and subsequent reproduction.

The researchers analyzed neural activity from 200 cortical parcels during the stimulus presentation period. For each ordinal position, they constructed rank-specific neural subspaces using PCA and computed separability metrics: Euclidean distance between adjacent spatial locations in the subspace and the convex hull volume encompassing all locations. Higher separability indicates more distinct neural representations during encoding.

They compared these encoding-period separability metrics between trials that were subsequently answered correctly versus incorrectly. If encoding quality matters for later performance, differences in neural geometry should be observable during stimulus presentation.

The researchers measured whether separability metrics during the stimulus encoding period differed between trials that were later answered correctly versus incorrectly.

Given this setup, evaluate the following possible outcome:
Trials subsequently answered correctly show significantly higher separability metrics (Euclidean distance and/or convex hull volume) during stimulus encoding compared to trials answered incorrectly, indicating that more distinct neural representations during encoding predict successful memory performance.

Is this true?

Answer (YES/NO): NO